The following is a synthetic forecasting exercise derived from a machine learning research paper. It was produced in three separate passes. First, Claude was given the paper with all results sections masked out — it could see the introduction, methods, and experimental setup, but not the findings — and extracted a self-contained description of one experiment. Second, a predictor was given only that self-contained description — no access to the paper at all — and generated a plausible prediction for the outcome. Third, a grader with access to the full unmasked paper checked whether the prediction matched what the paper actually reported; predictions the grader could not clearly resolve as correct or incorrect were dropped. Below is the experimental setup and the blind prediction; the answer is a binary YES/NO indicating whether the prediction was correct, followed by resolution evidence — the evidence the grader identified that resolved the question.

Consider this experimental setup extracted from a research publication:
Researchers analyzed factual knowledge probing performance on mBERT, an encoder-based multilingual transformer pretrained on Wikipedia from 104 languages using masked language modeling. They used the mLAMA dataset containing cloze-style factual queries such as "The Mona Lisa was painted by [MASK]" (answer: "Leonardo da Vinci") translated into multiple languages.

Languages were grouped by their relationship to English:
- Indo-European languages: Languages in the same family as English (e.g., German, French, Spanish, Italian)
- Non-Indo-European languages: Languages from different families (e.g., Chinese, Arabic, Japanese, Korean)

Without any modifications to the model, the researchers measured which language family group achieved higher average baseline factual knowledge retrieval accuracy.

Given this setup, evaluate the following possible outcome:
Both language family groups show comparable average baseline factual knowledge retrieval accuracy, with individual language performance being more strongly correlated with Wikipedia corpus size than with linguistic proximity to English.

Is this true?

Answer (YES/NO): NO